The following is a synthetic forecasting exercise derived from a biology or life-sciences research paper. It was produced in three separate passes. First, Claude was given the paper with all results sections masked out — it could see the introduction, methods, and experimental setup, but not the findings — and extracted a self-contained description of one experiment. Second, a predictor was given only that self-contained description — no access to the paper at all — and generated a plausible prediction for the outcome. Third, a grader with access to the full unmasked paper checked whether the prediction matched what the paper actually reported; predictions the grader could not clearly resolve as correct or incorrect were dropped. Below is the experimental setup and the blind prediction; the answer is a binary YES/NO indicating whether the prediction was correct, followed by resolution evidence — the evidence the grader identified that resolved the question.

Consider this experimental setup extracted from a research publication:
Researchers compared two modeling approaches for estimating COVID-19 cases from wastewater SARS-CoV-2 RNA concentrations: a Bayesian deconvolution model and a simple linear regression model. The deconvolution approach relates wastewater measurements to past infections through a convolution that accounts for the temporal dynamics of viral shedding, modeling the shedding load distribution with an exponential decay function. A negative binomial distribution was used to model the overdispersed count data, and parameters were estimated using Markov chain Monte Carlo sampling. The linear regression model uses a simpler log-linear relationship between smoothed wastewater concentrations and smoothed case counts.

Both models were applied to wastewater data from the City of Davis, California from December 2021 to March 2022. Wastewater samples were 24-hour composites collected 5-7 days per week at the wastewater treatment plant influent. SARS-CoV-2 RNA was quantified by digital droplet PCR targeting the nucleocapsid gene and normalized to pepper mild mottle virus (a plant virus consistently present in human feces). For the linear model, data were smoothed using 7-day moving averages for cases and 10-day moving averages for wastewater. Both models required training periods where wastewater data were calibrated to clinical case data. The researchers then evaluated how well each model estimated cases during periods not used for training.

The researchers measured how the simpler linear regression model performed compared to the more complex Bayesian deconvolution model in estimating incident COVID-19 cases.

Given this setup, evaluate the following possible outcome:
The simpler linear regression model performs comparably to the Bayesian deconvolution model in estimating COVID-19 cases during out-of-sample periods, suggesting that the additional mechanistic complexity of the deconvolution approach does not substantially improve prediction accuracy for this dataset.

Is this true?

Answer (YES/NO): YES